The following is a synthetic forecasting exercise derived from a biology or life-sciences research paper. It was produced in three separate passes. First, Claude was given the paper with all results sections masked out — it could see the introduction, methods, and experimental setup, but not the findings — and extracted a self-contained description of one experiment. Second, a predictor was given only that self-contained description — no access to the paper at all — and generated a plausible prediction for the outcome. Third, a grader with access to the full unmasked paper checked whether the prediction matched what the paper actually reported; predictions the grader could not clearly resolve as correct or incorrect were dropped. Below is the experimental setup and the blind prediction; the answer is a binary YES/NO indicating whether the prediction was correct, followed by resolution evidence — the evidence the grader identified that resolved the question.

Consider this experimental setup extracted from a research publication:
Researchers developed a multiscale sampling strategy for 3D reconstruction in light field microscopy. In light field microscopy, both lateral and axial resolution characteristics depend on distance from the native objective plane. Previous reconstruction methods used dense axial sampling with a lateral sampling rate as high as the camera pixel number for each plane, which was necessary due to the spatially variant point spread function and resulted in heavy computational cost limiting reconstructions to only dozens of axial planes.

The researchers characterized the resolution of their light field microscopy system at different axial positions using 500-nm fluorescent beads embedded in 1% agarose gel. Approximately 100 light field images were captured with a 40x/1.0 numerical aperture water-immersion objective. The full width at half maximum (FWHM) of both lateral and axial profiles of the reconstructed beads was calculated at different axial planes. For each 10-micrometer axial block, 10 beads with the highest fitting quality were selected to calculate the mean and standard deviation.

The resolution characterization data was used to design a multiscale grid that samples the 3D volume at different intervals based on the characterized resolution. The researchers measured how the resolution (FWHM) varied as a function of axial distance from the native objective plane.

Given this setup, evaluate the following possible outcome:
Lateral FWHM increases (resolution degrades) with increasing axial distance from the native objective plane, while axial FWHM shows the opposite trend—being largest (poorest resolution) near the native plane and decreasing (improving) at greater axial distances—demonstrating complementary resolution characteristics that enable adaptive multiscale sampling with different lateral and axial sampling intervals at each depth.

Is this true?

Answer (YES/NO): NO